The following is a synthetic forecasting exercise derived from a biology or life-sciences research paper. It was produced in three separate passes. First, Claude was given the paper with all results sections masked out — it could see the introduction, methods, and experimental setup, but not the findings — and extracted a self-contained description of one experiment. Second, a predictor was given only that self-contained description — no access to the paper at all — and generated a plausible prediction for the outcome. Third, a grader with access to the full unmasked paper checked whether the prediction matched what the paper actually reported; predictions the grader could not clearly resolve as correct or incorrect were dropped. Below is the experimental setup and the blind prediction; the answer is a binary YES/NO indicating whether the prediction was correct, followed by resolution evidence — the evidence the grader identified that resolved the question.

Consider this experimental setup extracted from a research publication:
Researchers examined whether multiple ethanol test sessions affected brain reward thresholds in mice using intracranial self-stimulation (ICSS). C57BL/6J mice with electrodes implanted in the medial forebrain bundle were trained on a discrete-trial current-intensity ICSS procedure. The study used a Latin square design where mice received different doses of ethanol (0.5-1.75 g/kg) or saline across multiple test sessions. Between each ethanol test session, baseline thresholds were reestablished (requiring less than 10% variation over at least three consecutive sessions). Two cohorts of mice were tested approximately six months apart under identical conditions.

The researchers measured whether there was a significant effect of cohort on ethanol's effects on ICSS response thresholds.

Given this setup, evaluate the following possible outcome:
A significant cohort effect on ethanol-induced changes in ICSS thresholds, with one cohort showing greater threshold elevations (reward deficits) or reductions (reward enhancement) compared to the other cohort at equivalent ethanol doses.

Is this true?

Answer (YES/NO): NO